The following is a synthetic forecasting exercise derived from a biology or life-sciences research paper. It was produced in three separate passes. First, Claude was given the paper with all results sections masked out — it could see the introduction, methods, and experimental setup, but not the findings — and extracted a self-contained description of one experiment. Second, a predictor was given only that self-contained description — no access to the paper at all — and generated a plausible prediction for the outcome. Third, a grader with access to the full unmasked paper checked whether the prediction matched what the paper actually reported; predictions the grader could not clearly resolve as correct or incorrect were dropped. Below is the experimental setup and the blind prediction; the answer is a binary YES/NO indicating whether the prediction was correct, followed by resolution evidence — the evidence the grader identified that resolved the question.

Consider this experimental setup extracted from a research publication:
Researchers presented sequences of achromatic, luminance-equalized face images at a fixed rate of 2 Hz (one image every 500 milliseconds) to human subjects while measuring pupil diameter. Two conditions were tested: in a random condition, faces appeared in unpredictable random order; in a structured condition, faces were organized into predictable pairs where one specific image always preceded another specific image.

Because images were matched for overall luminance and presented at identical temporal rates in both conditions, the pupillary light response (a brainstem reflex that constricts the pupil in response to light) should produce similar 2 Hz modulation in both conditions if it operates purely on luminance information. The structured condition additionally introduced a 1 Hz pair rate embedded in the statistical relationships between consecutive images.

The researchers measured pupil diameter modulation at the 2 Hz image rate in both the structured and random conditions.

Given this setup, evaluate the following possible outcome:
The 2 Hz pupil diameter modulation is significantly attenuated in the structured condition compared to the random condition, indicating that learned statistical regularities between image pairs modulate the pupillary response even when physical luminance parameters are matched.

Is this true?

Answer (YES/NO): NO